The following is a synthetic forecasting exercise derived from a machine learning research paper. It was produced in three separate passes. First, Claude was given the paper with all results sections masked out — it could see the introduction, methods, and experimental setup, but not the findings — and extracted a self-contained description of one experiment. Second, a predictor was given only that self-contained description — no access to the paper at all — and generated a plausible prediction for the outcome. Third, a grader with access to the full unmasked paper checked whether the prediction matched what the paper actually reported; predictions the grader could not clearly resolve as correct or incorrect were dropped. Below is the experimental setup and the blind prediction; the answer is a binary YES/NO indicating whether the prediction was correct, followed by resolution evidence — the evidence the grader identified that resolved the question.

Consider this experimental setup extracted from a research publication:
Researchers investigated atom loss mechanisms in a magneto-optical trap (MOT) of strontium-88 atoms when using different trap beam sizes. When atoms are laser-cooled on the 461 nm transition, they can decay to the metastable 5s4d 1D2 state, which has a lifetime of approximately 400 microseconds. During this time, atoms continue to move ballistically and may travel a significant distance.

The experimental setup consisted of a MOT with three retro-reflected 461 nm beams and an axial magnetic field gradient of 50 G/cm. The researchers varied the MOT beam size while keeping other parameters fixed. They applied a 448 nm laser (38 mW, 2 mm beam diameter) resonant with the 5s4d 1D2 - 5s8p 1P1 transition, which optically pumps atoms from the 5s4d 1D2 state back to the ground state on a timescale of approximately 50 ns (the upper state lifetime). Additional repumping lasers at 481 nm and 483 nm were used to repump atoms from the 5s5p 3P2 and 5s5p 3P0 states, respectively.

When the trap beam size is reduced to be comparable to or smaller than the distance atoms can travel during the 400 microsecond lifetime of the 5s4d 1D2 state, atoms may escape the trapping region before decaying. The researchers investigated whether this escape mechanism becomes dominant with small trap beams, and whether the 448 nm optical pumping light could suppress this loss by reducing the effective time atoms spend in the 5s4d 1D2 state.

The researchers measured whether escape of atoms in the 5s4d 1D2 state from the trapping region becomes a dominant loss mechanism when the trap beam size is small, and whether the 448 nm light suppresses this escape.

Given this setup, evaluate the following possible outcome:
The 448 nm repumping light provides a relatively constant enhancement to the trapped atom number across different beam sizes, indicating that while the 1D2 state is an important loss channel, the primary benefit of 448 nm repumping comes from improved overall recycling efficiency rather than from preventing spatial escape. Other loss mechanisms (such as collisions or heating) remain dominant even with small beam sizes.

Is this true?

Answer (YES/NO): NO